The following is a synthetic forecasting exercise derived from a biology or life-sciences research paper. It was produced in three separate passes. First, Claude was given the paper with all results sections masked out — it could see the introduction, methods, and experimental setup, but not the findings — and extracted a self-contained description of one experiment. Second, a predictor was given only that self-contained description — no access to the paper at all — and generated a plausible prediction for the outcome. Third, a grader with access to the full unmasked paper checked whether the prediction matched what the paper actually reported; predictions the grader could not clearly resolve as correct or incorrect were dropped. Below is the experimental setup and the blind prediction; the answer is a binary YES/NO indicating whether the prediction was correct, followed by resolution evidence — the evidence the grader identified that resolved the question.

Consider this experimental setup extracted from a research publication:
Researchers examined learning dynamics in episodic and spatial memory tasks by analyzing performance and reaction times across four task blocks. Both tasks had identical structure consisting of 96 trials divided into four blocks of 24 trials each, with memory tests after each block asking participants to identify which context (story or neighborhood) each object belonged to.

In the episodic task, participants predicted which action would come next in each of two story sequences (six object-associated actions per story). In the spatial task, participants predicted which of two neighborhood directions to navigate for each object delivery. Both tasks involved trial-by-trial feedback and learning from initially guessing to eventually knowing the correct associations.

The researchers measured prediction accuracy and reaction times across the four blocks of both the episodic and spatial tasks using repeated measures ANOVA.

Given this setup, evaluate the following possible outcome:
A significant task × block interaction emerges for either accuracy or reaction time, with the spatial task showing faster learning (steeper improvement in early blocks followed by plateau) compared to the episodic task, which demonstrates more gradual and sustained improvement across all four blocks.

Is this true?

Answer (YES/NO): NO